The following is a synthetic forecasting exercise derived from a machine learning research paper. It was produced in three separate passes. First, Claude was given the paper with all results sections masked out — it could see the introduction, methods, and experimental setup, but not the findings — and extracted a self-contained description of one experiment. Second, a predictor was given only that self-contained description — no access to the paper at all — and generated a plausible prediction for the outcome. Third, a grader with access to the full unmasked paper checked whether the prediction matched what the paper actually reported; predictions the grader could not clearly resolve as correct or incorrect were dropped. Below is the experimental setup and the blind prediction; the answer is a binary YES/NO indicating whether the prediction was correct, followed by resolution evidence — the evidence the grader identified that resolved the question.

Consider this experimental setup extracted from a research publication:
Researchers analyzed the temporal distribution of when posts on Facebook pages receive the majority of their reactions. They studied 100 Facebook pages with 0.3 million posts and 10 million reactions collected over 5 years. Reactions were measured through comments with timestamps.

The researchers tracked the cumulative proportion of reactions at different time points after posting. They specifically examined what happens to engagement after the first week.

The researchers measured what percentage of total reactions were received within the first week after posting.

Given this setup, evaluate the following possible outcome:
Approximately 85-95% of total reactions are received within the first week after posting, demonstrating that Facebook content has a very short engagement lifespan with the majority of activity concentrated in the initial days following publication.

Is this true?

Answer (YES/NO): NO